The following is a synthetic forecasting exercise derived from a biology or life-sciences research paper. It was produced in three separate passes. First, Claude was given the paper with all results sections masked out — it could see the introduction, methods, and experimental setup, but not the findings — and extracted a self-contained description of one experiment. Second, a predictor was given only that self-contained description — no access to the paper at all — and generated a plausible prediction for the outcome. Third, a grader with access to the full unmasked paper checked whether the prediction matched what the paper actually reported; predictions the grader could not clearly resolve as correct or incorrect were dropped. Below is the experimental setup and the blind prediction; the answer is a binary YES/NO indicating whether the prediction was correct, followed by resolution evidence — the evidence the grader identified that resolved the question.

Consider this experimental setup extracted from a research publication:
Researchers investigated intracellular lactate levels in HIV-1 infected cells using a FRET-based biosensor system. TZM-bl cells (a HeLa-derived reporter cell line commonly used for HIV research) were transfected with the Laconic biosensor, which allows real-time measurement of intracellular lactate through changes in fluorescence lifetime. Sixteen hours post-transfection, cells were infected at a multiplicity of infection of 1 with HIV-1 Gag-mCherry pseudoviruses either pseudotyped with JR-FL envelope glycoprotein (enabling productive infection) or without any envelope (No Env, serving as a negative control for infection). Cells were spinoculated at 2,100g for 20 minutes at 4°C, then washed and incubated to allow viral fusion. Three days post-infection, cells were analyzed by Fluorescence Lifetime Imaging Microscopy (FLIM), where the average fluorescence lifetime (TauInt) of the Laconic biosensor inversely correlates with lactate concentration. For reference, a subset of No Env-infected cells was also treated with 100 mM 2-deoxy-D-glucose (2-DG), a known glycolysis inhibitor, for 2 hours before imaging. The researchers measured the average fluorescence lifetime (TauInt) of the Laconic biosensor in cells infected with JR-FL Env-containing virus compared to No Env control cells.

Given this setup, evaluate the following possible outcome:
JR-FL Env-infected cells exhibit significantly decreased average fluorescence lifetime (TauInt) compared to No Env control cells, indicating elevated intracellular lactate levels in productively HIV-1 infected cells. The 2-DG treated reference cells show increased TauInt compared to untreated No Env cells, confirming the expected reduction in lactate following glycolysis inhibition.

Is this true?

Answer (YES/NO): NO